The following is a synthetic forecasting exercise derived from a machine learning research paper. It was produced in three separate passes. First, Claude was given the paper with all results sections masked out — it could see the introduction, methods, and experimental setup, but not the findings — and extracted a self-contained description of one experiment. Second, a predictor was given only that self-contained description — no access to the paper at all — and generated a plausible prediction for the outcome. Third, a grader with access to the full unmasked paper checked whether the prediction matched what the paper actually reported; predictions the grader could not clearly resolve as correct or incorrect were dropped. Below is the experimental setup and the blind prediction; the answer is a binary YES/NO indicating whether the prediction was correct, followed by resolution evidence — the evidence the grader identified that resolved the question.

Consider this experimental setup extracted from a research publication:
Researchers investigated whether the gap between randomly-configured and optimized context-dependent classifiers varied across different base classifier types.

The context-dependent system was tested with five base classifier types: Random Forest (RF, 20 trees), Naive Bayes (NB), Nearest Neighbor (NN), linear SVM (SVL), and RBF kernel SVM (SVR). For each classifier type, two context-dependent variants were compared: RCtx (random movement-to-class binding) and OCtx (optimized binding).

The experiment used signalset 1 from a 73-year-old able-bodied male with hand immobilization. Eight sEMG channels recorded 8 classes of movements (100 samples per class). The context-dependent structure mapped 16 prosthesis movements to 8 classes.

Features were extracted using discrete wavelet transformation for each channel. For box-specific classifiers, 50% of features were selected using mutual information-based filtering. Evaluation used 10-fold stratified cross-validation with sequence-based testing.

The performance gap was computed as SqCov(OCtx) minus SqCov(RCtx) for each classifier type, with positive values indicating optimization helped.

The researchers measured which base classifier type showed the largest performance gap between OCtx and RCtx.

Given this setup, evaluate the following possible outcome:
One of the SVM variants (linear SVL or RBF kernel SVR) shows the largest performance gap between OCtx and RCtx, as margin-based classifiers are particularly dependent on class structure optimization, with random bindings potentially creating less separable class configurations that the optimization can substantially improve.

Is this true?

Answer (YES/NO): NO